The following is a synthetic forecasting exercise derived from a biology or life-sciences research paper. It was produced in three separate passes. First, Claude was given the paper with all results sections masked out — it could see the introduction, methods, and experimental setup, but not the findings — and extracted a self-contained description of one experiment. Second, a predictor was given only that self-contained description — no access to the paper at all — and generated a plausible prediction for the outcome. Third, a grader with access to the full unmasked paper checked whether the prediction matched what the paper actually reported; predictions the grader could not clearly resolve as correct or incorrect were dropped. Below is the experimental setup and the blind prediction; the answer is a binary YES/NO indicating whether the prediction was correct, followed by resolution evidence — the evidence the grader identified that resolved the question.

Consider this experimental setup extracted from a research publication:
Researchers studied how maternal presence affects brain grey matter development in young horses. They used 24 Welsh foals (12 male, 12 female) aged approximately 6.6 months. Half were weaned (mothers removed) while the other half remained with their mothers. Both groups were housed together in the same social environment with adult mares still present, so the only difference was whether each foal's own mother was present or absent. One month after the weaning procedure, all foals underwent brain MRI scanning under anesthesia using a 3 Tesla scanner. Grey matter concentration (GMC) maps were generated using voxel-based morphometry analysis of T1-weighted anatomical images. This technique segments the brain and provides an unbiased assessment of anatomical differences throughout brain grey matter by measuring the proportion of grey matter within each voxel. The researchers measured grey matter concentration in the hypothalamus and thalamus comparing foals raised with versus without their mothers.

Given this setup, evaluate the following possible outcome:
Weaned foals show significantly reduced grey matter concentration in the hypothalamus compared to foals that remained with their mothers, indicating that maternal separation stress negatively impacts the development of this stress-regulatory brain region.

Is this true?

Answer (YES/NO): YES